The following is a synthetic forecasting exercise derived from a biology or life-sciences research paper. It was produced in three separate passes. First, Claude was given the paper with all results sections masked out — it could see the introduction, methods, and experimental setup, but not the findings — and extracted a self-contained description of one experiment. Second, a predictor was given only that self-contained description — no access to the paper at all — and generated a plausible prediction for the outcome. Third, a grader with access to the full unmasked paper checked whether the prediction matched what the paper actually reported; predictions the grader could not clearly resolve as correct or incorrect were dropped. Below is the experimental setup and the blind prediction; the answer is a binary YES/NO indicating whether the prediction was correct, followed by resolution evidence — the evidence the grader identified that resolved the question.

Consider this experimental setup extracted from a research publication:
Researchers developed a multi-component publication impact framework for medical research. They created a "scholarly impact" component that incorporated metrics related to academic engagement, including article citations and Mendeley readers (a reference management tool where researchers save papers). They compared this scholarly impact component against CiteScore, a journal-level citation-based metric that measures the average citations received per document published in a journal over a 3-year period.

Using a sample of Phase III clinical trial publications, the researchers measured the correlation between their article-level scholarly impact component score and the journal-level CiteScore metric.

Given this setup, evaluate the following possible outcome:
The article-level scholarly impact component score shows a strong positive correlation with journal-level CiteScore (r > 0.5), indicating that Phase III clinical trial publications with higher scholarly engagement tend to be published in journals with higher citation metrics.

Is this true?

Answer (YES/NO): NO